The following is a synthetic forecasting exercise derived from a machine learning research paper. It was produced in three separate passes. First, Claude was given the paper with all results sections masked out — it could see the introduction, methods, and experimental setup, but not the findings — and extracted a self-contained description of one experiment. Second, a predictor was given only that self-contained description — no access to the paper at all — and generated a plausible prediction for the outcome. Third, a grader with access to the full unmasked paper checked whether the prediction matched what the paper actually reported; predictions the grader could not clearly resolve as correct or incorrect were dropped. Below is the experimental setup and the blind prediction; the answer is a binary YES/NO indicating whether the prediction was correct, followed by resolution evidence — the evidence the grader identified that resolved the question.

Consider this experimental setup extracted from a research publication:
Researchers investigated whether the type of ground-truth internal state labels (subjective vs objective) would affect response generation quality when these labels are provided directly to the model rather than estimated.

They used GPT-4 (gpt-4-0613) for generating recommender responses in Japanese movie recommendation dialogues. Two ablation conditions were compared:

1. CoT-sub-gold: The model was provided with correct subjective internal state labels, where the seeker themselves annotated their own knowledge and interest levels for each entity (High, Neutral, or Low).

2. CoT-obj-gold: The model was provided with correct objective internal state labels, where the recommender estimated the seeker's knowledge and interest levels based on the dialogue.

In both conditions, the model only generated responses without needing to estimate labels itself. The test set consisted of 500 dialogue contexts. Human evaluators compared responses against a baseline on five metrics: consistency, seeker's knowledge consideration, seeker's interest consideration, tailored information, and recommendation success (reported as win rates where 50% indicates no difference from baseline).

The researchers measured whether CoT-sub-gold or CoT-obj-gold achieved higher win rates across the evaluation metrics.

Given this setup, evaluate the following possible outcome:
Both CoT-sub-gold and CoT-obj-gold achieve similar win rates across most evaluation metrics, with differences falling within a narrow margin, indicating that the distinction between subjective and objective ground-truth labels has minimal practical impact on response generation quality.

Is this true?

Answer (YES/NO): NO